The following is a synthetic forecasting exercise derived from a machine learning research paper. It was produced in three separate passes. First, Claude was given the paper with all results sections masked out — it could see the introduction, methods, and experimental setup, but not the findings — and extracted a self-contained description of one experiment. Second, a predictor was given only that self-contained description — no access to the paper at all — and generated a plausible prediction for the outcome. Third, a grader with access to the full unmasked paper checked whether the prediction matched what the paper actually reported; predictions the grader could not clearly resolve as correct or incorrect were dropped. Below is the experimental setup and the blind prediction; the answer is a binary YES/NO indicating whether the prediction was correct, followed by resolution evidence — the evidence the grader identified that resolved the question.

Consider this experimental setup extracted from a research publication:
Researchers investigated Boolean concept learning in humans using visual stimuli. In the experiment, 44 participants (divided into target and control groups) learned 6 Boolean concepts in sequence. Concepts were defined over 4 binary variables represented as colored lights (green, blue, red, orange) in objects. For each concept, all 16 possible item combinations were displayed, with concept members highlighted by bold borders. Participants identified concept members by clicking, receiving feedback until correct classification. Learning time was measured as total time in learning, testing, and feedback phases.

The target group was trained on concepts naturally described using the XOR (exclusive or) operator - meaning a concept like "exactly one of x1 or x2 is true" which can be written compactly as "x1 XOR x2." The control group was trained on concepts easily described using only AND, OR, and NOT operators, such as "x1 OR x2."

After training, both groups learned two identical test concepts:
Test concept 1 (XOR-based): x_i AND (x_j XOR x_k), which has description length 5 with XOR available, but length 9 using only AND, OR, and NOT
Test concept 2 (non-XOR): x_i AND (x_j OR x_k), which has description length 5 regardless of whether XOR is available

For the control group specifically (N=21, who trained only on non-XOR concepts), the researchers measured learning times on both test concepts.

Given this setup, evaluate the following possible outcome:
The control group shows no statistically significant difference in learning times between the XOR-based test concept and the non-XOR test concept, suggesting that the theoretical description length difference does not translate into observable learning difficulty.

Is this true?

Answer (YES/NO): NO